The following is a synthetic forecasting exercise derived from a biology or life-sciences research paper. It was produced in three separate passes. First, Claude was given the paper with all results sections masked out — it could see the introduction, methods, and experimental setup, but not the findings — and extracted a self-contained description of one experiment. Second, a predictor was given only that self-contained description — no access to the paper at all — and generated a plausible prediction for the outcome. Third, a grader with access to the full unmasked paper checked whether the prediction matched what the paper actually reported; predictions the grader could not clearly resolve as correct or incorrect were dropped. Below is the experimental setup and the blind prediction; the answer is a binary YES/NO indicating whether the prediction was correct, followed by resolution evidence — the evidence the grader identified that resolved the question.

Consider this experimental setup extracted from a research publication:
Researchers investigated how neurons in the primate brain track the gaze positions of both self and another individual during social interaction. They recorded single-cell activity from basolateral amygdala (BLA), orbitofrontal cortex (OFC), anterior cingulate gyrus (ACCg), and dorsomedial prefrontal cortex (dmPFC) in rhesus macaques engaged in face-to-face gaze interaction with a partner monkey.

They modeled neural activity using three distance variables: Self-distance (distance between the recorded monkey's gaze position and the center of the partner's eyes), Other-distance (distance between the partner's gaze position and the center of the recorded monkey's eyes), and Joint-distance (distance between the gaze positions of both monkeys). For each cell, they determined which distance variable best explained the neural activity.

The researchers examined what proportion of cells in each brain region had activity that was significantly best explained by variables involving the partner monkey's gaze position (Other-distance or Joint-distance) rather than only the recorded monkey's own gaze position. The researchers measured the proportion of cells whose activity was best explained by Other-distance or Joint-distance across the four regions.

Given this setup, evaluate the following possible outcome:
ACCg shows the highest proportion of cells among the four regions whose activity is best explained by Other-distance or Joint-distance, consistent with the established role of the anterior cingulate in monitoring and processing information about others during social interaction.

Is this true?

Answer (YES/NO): NO